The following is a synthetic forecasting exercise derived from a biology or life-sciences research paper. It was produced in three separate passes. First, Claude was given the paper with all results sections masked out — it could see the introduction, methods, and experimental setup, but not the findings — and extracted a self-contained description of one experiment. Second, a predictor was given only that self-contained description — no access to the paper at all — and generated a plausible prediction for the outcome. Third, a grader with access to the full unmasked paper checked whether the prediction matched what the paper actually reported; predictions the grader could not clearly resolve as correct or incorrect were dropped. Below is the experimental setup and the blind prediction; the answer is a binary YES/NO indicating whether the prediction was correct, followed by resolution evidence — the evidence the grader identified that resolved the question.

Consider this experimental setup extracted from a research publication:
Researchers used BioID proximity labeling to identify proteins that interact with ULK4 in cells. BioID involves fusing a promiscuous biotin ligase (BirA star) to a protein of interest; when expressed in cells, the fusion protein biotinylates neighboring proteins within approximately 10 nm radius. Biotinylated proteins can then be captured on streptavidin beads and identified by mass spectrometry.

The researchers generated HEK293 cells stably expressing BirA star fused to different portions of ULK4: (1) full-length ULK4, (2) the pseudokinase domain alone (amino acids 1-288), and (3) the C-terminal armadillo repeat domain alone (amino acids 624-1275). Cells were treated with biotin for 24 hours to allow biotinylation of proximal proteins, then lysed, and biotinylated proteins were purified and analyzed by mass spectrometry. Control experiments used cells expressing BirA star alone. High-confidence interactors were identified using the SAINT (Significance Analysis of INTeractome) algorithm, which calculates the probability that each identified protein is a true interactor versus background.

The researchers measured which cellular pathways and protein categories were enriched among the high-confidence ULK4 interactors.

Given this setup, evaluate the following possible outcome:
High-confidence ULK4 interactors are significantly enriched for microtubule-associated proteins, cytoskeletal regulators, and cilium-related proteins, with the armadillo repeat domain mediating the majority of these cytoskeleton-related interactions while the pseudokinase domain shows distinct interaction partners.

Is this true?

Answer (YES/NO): NO